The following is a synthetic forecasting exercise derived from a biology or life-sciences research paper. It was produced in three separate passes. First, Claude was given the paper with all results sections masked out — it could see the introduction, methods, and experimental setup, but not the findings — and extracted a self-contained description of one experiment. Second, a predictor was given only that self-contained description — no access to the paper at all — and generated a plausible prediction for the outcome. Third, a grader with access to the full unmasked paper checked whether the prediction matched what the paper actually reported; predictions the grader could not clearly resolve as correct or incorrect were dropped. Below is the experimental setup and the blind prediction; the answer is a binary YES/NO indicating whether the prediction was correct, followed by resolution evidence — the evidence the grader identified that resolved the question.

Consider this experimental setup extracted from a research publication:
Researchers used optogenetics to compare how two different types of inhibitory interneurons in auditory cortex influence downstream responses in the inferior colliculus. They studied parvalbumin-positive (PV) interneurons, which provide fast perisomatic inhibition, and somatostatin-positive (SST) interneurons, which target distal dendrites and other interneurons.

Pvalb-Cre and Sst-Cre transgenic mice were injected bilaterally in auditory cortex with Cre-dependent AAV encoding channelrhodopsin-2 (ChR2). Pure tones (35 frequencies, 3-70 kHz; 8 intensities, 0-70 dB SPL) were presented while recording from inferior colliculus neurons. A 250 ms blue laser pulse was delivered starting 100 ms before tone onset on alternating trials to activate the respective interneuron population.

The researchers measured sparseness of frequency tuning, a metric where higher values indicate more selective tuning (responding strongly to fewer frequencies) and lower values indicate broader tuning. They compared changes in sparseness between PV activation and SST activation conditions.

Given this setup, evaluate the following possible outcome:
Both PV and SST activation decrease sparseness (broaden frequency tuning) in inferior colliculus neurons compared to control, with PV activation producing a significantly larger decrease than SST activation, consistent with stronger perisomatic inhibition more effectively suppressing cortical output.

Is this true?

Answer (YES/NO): NO